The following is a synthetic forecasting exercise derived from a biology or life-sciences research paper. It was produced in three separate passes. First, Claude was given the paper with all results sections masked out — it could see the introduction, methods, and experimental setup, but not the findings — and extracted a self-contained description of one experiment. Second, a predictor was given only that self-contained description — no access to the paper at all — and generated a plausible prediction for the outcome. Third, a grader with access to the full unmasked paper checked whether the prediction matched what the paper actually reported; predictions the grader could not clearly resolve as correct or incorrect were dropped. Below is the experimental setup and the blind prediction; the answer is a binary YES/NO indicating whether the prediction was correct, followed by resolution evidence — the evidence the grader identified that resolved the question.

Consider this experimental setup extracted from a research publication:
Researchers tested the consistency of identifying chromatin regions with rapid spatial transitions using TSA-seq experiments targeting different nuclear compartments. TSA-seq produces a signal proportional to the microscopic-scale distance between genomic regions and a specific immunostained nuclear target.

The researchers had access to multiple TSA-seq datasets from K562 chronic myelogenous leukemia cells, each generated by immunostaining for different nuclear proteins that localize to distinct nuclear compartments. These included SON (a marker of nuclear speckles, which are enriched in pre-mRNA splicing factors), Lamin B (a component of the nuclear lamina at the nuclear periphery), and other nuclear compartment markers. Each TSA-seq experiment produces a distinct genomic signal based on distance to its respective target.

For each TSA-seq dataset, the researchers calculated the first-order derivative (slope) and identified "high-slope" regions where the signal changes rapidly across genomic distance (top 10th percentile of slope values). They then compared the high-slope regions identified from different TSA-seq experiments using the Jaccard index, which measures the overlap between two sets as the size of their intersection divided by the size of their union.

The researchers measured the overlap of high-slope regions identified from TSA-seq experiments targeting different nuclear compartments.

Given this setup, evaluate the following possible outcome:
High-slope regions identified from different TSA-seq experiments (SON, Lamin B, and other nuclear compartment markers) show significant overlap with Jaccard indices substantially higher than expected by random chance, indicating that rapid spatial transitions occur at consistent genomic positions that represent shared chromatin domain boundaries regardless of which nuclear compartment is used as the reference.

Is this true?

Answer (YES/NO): YES